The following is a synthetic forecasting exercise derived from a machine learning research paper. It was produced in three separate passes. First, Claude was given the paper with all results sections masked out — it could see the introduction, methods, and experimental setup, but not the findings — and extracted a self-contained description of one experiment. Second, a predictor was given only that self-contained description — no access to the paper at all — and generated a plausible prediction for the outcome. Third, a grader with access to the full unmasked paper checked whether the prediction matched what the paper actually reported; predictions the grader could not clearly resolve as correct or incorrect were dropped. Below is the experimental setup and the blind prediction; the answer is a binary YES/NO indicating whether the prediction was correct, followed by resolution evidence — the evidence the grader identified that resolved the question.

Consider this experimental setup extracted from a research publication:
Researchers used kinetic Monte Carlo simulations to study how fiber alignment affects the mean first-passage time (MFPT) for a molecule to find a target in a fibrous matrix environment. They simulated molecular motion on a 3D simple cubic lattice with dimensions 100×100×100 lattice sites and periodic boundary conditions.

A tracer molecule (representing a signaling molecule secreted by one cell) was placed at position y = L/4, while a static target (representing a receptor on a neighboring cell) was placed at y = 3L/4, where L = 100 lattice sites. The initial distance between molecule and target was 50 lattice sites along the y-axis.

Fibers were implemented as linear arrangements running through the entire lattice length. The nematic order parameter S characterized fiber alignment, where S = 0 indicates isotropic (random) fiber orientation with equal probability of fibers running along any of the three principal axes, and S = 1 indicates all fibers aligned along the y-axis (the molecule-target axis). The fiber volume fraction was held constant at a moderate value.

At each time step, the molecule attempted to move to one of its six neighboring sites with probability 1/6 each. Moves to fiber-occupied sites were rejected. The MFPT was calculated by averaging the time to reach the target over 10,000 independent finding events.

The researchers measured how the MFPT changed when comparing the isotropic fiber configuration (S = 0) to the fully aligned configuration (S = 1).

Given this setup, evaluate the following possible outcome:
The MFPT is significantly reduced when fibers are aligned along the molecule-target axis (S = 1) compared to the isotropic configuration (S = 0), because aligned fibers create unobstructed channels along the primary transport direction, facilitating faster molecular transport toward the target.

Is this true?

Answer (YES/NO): YES